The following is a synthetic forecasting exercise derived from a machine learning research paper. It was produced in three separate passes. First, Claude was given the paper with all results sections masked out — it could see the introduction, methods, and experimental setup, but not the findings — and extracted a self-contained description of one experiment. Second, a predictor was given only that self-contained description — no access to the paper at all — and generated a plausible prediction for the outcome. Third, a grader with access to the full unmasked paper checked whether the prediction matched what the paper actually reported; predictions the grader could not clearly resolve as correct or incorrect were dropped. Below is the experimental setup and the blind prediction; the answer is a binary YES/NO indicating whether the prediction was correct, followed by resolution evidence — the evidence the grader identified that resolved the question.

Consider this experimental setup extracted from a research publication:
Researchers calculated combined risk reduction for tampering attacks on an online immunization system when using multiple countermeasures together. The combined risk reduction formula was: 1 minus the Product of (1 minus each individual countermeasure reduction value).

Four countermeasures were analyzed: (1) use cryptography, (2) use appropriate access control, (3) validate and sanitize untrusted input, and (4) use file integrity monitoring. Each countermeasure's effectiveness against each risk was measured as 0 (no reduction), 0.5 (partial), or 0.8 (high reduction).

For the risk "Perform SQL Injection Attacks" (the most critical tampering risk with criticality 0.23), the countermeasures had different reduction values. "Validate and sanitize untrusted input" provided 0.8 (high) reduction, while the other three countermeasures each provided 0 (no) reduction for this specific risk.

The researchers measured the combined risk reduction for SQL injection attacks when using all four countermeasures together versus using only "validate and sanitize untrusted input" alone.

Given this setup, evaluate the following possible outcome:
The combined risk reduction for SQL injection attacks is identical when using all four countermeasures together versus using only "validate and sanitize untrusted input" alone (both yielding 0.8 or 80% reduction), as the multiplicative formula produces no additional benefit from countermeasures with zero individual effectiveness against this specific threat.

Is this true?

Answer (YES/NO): YES